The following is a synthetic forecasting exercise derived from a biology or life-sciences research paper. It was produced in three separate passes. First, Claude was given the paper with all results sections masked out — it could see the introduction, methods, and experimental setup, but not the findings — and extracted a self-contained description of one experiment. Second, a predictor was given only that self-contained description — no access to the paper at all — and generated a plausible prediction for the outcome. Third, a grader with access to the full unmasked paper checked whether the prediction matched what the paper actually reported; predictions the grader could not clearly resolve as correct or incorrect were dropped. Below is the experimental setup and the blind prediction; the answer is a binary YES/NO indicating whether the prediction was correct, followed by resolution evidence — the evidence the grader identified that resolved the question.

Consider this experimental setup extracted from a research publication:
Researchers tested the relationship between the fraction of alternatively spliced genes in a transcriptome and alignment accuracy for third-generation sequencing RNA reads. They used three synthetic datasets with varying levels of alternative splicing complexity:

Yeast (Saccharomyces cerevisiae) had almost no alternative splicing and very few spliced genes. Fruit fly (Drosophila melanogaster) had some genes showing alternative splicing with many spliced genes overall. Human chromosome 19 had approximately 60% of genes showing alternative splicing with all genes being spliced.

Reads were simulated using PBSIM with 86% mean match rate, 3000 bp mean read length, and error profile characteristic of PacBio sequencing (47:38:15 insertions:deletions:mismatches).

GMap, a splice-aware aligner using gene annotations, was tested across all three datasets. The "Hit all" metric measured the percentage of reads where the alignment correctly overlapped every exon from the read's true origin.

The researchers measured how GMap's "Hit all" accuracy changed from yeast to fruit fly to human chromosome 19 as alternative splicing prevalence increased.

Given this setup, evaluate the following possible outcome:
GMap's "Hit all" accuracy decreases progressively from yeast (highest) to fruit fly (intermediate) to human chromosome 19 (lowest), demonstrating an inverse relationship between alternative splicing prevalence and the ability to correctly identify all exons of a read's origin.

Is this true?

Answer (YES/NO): NO